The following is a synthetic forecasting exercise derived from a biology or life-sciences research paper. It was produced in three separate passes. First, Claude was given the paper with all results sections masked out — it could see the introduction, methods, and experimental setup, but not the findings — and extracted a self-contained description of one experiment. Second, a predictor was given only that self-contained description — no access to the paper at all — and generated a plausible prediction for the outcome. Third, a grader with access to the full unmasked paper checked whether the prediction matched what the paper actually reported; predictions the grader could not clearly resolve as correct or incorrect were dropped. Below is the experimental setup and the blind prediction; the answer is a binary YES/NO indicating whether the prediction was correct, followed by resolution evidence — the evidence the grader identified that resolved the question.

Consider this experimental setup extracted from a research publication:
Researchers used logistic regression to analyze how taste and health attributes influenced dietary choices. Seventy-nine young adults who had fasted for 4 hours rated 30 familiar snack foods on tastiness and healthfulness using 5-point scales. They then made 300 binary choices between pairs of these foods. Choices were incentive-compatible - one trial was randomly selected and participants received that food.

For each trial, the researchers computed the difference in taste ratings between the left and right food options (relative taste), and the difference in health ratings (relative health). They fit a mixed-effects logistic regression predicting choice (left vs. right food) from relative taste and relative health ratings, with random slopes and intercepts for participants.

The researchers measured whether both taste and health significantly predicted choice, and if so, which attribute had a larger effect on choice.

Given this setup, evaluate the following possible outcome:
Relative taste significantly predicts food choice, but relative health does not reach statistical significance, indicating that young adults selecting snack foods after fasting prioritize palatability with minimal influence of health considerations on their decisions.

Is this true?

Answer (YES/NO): NO